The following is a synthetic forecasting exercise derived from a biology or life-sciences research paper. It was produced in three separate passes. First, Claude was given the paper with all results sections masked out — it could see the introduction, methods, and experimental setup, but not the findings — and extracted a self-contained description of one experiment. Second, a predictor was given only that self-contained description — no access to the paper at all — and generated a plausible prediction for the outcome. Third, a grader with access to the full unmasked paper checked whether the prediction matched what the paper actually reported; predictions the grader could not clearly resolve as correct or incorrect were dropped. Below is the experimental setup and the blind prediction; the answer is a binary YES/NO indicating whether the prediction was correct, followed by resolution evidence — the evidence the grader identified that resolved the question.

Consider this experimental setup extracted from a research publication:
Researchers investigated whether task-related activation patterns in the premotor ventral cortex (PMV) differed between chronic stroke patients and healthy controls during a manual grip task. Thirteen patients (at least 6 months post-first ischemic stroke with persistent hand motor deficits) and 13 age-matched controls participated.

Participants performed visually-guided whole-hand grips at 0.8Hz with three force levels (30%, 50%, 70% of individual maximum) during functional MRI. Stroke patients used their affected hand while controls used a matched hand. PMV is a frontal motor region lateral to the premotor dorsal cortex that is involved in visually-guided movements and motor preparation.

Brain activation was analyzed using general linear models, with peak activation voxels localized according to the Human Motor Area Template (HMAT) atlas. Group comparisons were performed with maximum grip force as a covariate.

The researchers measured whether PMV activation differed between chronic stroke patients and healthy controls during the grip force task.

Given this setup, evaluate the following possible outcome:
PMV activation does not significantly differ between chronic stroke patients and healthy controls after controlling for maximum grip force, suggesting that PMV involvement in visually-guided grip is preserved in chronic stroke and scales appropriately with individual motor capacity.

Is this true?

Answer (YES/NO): YES